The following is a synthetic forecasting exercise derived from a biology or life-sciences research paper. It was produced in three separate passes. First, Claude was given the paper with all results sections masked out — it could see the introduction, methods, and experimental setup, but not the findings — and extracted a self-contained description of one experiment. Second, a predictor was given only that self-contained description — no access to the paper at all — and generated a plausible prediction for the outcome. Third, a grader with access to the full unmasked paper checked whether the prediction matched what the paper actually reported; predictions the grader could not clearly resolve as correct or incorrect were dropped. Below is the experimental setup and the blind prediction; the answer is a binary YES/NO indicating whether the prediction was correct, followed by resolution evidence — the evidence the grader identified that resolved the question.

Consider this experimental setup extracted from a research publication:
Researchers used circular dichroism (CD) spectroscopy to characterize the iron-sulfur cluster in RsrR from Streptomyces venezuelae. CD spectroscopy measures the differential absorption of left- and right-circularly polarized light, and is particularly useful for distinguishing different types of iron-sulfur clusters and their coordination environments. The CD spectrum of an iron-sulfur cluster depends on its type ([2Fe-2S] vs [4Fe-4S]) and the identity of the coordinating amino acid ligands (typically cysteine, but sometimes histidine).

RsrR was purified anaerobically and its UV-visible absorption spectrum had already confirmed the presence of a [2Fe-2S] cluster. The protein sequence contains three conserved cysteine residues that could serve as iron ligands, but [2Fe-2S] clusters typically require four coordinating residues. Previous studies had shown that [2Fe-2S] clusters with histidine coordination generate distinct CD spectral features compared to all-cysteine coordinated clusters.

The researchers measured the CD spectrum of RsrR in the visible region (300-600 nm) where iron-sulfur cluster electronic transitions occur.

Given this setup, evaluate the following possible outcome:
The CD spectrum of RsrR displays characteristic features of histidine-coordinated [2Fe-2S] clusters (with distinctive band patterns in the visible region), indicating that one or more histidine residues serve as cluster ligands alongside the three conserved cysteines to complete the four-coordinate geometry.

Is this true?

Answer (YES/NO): NO